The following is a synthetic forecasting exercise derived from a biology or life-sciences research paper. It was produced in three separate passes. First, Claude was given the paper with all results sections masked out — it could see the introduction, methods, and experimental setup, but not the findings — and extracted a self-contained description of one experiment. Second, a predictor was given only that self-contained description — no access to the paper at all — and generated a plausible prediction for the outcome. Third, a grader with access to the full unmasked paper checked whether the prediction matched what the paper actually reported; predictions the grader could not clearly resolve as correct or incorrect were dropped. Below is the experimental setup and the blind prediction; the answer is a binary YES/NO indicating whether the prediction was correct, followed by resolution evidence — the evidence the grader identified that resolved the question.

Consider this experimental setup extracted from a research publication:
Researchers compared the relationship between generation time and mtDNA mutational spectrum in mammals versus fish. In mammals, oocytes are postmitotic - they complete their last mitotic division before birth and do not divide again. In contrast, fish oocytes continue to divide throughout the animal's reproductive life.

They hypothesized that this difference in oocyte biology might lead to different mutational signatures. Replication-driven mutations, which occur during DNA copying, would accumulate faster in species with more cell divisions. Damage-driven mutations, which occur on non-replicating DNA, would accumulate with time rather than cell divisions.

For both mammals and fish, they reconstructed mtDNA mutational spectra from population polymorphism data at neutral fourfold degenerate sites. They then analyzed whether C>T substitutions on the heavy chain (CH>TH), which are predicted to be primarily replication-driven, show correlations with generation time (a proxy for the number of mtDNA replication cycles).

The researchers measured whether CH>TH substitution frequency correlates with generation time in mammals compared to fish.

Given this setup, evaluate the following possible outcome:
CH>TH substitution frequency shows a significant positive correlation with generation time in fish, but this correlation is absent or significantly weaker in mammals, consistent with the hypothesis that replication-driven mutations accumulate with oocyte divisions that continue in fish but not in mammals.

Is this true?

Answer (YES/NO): NO